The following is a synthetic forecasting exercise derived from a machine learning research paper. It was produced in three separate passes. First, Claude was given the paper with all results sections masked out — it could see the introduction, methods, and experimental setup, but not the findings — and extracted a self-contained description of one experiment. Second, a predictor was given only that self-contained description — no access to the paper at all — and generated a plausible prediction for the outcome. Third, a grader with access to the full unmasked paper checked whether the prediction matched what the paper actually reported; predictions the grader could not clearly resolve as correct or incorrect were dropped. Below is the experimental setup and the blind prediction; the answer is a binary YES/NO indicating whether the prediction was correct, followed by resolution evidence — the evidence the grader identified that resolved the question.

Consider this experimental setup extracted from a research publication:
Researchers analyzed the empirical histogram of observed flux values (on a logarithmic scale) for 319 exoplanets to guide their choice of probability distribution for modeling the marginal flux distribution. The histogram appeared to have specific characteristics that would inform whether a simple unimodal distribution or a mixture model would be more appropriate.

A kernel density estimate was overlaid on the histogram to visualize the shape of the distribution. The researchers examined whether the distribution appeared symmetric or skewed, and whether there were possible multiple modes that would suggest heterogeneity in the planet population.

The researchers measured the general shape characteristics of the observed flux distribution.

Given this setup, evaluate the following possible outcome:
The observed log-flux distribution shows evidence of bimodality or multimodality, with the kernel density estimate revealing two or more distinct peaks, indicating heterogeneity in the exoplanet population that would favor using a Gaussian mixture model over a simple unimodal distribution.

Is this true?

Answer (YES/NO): YES